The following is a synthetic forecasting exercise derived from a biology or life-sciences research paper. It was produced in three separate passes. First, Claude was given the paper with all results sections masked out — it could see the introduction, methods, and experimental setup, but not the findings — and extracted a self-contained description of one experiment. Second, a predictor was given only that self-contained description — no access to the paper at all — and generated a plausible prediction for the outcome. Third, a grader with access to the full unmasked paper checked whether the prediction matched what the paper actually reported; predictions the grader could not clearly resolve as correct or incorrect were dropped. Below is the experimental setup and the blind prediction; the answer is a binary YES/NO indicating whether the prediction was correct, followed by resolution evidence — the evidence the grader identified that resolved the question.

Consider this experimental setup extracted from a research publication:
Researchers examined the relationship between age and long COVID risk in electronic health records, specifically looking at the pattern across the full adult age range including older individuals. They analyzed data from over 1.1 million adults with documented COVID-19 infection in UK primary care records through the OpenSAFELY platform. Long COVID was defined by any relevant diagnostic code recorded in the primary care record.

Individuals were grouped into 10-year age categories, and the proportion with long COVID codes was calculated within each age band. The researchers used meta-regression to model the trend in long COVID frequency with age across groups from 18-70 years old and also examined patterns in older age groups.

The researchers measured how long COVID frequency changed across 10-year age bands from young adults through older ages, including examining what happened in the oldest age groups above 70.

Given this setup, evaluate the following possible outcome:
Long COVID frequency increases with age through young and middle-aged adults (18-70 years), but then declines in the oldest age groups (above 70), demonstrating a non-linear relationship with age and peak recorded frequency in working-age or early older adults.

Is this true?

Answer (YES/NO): YES